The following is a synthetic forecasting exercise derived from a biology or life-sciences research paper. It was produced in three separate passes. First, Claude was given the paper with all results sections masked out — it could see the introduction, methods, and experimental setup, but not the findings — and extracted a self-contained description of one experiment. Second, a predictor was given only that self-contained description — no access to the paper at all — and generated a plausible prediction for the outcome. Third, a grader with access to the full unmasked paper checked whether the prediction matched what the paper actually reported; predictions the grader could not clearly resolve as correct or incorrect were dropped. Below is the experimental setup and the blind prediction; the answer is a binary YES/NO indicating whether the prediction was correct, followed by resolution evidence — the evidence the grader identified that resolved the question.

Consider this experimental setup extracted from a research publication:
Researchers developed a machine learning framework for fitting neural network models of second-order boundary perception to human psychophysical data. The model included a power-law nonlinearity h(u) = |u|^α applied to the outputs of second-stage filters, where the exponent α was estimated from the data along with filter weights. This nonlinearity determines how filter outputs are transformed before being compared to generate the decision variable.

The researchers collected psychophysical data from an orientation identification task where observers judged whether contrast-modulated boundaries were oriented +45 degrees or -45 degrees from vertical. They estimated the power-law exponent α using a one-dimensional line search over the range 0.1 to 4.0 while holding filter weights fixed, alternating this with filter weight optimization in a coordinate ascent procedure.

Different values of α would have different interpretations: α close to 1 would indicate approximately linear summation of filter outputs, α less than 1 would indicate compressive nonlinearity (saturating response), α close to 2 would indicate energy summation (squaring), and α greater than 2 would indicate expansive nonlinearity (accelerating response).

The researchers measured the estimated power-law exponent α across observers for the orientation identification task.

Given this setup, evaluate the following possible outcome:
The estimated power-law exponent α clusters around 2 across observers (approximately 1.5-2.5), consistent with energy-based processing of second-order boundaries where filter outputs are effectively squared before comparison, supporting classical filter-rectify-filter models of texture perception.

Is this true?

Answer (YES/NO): YES